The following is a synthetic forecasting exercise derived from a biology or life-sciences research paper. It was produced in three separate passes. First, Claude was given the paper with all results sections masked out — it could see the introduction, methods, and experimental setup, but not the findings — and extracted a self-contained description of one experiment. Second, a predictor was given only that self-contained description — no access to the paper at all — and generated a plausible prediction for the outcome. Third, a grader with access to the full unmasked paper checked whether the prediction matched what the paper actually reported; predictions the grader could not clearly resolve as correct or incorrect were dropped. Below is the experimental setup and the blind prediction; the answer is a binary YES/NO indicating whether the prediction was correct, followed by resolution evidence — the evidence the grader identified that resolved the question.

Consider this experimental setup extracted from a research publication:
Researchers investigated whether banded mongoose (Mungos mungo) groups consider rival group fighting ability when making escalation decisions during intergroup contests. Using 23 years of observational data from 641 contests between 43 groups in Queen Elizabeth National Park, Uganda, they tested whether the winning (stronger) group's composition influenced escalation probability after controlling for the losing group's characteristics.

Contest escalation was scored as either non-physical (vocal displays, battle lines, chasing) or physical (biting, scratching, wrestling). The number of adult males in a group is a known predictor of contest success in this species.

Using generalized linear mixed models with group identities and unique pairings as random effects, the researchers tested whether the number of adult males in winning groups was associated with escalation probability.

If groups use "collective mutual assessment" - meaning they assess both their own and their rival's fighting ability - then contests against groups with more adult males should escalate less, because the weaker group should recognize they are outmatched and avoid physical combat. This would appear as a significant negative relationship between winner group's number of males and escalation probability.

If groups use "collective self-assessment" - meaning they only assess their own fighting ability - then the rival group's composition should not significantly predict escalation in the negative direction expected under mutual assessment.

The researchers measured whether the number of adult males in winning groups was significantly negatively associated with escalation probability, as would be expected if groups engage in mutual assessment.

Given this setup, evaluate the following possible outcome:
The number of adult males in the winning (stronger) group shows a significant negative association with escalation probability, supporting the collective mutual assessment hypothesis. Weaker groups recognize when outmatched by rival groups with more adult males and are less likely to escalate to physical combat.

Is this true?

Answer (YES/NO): NO